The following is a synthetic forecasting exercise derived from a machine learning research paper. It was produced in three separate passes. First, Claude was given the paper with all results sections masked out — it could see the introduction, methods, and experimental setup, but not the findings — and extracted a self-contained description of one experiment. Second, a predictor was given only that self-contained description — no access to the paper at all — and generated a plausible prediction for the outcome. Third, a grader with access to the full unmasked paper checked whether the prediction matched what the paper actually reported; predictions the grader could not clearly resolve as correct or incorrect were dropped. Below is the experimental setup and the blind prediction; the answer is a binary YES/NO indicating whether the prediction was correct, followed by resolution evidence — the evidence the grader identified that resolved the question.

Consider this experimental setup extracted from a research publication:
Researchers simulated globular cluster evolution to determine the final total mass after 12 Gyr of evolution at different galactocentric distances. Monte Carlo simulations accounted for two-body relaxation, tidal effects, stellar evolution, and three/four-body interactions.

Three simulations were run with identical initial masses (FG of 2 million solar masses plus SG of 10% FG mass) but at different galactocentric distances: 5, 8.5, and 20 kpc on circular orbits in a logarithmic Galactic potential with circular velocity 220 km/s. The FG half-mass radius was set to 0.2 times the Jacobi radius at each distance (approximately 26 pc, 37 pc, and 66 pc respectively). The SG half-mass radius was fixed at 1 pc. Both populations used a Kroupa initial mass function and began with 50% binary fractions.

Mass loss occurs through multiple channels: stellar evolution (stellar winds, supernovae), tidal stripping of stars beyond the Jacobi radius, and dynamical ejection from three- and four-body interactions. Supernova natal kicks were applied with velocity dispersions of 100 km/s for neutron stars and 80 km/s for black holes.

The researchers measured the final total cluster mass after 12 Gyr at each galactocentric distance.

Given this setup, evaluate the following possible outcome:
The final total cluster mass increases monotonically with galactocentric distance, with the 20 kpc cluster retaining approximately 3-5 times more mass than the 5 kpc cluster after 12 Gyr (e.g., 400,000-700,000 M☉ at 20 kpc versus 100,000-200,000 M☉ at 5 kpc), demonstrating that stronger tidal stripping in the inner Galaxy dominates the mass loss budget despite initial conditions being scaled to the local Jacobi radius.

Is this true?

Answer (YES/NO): NO